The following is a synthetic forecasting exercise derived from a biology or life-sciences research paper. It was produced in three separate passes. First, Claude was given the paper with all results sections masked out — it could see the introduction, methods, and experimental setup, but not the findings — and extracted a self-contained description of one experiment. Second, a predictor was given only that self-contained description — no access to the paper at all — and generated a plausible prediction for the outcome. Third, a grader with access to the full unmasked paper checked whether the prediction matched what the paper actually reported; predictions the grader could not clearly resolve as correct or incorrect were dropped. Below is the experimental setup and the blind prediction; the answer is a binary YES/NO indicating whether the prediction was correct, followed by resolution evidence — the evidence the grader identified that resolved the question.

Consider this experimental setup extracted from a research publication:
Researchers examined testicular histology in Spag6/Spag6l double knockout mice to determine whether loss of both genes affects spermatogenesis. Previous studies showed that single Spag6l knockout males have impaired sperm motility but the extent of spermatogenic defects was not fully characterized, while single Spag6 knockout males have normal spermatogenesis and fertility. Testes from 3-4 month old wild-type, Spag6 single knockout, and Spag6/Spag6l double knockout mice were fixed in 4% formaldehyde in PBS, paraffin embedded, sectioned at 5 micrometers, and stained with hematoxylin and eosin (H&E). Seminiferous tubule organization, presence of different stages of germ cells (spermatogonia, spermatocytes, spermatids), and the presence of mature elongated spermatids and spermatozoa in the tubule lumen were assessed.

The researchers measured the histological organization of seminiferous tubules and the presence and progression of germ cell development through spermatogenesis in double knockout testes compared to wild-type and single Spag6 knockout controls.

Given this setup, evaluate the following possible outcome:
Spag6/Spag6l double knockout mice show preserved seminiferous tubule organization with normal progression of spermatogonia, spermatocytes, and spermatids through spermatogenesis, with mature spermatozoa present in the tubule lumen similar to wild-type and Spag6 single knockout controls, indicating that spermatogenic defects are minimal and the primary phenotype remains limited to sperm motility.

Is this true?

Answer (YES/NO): NO